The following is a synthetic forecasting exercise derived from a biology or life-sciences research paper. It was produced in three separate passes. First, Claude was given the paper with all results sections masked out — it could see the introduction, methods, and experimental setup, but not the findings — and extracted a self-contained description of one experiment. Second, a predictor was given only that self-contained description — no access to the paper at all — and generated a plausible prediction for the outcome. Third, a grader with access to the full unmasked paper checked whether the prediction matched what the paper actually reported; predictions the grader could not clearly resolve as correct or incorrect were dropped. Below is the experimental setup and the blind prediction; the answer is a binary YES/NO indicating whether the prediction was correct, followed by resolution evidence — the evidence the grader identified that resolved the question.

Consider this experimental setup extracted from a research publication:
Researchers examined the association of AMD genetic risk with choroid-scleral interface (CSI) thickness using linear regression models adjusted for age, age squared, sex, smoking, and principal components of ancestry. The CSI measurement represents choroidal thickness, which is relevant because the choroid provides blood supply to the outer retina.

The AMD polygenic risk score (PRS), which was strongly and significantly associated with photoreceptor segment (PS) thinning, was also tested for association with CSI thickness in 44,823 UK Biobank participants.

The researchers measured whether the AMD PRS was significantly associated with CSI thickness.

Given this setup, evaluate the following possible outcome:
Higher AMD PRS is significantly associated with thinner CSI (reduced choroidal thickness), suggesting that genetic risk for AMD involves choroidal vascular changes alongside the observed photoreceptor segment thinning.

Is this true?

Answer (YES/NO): YES